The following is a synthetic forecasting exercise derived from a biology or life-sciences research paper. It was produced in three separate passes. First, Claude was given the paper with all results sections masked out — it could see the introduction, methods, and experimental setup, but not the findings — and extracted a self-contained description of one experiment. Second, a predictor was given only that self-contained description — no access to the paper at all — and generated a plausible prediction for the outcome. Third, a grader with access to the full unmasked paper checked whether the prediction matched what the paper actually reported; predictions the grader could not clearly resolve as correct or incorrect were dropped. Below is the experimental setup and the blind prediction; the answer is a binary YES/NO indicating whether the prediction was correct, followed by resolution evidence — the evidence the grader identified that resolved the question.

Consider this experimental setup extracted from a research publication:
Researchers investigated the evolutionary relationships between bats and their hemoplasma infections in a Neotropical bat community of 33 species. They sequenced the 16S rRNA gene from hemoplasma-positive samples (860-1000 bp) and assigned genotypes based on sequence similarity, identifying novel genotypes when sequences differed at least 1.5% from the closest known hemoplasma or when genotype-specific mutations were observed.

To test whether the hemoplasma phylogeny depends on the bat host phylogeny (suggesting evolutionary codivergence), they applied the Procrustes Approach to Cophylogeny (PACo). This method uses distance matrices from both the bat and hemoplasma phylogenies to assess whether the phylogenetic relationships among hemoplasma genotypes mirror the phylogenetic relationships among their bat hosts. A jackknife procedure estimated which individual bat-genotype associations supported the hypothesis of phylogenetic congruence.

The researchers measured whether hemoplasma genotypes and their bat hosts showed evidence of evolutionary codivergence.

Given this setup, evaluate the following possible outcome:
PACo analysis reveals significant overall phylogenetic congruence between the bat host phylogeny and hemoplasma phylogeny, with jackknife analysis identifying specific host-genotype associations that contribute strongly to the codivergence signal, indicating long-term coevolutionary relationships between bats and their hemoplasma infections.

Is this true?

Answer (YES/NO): YES